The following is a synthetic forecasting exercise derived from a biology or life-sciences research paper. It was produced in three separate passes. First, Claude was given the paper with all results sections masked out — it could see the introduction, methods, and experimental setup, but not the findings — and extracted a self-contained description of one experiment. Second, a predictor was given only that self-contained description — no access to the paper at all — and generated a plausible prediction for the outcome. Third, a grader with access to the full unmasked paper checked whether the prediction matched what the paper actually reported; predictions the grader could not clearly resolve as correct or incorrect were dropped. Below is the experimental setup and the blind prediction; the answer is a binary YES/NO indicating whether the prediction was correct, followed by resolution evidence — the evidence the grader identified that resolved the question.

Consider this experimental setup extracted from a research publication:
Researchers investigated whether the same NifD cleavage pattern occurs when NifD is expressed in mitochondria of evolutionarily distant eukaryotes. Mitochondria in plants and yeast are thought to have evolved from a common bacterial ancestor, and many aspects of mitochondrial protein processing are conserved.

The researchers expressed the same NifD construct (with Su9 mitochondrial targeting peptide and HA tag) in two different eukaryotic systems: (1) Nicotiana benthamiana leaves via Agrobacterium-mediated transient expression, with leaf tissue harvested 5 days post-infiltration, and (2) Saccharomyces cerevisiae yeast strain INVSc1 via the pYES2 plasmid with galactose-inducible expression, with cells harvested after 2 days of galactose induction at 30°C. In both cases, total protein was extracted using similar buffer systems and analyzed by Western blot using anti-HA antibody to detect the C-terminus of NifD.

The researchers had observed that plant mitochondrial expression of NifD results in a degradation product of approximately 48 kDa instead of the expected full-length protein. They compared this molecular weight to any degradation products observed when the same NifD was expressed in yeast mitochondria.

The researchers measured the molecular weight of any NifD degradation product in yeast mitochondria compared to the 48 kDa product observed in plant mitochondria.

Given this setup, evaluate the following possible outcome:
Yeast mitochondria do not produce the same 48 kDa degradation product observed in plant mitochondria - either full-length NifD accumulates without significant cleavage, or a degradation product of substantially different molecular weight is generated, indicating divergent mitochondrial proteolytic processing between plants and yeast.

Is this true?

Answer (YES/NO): NO